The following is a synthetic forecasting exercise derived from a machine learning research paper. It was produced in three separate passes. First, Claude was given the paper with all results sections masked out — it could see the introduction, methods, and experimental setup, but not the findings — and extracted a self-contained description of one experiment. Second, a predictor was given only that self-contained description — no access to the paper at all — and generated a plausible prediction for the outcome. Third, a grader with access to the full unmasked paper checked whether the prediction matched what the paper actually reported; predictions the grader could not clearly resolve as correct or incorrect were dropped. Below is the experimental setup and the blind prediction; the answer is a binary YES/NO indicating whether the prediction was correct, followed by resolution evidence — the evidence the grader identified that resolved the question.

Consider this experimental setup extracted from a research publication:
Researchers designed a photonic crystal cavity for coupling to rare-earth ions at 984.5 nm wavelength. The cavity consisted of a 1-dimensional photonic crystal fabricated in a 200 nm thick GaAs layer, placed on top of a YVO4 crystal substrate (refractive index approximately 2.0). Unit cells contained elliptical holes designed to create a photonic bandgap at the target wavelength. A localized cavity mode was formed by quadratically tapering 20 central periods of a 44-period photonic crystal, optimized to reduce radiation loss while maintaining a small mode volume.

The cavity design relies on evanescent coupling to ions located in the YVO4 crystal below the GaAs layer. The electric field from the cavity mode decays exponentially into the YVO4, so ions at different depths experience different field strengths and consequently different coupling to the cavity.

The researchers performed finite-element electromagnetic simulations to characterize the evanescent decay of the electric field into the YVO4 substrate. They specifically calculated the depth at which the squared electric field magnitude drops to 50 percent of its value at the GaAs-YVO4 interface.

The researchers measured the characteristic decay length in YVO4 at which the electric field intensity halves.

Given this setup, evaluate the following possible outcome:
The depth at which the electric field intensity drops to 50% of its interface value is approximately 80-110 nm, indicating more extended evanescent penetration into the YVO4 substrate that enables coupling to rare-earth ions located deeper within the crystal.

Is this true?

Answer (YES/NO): NO